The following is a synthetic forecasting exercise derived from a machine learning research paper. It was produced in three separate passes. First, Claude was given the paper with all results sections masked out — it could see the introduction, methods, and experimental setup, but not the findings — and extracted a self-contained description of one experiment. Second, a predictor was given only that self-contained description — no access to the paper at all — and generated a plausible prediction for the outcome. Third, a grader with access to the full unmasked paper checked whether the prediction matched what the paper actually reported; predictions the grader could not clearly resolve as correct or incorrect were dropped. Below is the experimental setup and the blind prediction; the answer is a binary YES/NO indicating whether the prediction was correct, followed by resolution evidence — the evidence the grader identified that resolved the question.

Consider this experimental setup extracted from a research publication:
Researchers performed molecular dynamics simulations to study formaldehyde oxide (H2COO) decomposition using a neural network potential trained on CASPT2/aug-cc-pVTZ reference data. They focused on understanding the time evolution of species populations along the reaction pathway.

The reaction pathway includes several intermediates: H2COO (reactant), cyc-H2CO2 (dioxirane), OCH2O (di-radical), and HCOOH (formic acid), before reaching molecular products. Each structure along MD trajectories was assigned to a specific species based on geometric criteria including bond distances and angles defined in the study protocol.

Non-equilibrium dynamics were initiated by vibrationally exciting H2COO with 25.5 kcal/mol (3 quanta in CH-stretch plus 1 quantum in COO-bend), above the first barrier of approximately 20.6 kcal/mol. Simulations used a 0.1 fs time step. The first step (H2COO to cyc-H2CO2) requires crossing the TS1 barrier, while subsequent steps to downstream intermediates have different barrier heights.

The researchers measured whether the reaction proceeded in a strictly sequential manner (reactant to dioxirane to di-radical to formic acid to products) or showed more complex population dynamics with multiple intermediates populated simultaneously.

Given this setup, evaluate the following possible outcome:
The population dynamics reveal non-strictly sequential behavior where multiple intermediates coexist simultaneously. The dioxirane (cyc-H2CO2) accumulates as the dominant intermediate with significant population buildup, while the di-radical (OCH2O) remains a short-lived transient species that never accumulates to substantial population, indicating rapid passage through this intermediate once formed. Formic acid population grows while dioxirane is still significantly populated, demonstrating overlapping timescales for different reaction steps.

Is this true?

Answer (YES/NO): NO